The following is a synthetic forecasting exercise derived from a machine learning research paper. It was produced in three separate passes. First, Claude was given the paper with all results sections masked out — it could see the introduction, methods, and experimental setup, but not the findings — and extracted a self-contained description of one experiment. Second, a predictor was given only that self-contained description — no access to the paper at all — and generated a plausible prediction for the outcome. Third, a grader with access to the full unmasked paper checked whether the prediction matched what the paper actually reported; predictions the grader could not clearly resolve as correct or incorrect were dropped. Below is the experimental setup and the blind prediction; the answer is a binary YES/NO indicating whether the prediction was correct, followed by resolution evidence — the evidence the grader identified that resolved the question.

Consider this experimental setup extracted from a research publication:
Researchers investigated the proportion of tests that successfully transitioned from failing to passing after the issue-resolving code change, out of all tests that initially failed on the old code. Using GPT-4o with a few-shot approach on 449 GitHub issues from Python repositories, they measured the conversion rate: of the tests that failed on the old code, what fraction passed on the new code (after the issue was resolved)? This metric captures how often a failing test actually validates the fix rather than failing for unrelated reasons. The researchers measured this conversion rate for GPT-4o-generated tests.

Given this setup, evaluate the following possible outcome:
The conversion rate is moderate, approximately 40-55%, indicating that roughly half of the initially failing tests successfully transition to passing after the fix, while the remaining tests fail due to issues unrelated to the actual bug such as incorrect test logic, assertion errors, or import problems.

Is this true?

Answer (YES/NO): NO